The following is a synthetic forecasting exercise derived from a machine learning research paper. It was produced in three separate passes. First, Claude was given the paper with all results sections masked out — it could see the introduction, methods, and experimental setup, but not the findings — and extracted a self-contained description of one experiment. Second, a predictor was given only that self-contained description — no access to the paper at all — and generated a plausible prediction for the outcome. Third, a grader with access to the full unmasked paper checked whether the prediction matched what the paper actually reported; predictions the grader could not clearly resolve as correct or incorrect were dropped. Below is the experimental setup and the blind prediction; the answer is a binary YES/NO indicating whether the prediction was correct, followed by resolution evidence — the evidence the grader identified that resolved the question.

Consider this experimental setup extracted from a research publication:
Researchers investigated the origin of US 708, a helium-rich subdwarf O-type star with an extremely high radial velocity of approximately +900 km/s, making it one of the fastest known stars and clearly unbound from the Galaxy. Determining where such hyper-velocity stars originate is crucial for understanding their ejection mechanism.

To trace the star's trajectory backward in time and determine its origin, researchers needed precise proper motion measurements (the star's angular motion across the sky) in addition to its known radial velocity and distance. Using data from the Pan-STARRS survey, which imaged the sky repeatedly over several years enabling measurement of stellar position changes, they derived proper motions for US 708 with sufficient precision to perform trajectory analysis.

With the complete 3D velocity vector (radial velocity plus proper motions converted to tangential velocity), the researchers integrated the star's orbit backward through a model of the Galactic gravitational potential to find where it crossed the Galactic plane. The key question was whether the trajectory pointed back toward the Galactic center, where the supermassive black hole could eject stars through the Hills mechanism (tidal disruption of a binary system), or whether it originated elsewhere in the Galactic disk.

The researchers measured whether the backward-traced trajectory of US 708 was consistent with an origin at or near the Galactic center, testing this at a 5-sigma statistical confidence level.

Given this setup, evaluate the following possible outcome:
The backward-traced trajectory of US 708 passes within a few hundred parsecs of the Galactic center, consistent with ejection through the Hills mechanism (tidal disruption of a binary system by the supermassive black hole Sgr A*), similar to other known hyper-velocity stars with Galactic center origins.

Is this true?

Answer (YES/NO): NO